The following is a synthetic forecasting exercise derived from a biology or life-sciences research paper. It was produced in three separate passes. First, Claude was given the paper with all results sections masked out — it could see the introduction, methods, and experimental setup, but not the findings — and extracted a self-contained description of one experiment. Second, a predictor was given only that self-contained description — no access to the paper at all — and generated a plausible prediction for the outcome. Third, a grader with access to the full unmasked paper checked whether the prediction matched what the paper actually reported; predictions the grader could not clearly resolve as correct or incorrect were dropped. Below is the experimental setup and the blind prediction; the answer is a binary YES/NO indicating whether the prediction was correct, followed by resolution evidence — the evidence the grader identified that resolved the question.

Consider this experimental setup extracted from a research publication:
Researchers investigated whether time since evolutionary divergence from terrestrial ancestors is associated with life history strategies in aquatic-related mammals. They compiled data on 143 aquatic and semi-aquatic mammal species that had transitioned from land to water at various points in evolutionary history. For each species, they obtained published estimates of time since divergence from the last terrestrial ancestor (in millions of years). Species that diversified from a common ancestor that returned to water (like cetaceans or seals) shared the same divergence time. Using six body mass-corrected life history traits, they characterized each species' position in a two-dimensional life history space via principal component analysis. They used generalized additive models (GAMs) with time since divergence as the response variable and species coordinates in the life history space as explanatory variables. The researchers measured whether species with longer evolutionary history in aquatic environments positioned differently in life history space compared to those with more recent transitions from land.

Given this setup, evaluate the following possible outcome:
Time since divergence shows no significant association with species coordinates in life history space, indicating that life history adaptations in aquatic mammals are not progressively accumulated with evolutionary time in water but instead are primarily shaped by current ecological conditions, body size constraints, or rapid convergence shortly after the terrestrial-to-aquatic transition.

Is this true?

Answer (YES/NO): NO